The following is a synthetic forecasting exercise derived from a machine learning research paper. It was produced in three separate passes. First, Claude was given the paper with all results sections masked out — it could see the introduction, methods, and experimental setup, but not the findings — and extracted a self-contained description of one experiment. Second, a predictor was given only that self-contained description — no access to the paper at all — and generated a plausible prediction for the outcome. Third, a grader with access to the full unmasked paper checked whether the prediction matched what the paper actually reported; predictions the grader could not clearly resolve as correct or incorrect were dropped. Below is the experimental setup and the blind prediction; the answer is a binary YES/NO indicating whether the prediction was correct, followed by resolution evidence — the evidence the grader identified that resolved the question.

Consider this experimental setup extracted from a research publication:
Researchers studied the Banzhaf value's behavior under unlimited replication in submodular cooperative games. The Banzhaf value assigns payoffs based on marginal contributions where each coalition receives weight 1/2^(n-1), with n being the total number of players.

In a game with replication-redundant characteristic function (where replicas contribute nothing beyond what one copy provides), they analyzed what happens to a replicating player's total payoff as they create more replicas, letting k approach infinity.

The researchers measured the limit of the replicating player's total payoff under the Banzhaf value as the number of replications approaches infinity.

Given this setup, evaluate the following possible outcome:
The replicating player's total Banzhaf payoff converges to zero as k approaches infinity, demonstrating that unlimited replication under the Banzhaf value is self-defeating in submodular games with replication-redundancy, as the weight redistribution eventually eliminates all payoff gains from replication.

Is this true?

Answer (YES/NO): YES